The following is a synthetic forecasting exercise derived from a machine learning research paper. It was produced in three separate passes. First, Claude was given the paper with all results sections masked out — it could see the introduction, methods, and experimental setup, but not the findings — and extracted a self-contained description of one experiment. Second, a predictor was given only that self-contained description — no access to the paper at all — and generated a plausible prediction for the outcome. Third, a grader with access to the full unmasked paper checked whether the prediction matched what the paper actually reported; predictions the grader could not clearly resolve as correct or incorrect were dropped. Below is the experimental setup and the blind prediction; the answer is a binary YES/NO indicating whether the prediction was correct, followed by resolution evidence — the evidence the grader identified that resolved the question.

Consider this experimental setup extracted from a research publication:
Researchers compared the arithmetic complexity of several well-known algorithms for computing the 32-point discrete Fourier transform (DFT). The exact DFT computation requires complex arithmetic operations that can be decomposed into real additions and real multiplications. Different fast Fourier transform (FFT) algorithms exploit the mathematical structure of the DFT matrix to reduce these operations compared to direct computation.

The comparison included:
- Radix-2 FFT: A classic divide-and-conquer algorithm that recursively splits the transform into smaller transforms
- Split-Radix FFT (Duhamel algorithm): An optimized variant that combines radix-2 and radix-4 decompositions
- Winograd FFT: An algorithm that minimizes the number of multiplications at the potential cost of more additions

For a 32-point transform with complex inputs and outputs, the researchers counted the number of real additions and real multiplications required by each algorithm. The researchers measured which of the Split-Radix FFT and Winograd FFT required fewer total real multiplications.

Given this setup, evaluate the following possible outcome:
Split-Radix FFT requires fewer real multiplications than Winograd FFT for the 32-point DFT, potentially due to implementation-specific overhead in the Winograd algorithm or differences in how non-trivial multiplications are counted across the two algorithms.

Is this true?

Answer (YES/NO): NO